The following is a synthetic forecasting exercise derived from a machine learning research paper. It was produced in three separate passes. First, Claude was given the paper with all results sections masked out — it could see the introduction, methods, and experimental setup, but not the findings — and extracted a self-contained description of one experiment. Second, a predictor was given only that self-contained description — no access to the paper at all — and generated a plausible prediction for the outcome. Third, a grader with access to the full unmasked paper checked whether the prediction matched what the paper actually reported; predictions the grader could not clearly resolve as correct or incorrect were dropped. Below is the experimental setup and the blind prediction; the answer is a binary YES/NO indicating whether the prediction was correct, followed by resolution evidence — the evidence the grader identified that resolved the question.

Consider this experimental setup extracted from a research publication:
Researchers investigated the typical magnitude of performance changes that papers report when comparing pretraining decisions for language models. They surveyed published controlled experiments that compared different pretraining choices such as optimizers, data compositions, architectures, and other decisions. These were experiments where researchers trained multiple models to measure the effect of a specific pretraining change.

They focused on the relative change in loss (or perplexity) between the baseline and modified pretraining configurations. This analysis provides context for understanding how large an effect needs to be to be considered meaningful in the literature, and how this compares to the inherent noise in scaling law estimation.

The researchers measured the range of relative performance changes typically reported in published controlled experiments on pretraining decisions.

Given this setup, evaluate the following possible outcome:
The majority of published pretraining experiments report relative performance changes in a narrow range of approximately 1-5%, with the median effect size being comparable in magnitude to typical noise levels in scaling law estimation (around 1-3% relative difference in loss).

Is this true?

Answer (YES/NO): NO